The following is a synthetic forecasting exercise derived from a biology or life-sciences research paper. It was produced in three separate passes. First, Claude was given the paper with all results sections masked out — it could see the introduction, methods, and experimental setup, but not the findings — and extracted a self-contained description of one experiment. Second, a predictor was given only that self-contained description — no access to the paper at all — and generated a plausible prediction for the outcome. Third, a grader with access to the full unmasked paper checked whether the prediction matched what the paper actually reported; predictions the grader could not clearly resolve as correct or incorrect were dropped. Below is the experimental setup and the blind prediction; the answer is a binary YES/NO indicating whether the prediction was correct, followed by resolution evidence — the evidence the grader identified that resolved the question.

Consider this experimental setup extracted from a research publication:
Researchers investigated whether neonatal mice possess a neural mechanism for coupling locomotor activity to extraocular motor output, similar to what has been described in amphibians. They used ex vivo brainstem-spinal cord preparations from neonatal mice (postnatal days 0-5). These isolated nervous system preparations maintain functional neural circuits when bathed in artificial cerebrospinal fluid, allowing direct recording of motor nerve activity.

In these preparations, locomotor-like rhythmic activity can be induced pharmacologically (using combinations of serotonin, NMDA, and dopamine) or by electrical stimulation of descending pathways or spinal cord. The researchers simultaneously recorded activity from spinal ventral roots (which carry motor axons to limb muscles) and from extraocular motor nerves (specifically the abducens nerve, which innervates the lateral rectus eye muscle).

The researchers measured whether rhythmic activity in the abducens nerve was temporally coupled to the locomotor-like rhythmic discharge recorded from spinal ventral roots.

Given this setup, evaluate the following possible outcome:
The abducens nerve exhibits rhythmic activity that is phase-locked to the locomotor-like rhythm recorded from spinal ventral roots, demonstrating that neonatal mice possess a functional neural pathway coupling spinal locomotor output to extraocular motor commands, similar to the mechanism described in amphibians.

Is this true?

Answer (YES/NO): YES